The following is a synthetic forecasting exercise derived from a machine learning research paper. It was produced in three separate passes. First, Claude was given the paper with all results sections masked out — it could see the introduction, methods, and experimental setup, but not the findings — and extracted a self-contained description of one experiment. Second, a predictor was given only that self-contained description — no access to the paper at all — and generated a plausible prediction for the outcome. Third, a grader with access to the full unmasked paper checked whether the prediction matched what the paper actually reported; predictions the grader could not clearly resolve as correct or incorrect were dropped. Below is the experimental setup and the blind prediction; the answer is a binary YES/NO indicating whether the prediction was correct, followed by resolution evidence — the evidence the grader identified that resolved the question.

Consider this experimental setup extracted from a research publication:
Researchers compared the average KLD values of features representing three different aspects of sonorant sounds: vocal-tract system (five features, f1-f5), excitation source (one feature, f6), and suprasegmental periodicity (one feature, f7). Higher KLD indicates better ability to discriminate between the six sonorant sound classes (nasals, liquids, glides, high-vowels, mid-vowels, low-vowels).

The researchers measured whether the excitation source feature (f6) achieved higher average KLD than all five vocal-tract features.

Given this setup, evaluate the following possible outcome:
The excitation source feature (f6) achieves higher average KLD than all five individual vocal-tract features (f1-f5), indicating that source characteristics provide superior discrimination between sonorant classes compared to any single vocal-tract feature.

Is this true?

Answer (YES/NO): YES